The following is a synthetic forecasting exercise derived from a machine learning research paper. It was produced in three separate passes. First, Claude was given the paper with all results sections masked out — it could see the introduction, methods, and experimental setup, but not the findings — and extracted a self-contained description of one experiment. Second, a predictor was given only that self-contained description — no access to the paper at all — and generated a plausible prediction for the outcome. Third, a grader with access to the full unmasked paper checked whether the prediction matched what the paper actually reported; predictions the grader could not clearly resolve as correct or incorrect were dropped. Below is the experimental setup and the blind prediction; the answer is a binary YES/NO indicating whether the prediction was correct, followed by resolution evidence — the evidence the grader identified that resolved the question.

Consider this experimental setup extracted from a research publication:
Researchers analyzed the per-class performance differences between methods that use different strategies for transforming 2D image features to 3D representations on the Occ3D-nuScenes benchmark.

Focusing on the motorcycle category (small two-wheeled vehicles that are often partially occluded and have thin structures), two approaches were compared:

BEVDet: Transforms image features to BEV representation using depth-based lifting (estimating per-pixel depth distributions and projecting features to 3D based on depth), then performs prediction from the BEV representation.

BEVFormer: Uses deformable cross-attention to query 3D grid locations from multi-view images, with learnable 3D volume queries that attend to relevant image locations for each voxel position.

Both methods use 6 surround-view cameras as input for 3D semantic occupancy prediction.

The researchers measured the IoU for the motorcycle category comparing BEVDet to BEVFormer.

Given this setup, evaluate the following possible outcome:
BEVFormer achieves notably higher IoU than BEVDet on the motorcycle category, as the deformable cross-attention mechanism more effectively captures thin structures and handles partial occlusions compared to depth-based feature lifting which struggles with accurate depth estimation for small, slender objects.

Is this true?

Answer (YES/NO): YES